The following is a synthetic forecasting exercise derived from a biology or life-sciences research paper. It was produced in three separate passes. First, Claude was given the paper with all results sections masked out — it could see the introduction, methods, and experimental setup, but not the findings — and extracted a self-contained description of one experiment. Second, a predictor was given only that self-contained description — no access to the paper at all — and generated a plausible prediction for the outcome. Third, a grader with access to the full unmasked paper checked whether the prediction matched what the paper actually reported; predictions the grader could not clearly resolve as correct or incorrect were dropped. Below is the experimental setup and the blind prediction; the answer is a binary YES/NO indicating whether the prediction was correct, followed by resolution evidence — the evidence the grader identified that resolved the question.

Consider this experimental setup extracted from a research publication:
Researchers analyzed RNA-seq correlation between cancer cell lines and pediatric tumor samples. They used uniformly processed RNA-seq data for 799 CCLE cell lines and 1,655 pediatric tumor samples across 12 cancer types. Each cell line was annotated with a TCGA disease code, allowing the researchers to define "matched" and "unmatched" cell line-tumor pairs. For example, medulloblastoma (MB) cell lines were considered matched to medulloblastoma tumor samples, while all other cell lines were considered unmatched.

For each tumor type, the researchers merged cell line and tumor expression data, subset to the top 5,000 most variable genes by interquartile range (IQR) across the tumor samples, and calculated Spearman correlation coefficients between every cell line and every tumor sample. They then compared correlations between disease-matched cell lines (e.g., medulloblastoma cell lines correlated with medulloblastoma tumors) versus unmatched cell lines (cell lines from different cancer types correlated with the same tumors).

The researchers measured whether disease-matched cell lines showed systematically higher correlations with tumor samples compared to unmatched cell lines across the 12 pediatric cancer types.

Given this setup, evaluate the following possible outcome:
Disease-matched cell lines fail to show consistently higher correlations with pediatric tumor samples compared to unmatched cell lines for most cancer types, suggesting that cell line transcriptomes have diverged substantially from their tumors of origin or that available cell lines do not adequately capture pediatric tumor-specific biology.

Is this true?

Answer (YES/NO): NO